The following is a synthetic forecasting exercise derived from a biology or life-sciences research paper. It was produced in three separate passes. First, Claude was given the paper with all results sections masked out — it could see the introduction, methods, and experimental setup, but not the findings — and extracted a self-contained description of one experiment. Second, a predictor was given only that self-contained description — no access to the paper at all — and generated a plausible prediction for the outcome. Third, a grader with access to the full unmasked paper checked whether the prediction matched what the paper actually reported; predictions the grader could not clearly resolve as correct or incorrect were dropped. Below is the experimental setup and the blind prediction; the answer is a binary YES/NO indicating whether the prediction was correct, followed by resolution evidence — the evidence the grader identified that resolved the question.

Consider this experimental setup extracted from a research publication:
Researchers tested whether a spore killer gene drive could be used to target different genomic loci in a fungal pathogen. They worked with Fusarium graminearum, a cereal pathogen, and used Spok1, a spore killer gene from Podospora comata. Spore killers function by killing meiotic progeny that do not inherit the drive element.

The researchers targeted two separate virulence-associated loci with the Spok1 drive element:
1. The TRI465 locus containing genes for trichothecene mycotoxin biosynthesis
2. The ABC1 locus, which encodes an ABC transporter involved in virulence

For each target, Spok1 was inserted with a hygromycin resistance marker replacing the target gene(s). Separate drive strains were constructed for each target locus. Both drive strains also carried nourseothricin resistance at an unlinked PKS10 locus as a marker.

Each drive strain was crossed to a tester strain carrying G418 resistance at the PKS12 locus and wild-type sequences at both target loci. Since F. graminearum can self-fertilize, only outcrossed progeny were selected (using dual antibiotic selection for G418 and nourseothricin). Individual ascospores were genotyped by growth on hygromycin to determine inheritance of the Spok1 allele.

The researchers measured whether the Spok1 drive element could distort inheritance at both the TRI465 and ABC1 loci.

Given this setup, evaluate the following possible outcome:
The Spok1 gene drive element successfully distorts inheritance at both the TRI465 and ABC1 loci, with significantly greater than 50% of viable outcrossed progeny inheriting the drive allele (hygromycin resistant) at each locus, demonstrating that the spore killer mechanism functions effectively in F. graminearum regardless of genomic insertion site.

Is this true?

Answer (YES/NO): YES